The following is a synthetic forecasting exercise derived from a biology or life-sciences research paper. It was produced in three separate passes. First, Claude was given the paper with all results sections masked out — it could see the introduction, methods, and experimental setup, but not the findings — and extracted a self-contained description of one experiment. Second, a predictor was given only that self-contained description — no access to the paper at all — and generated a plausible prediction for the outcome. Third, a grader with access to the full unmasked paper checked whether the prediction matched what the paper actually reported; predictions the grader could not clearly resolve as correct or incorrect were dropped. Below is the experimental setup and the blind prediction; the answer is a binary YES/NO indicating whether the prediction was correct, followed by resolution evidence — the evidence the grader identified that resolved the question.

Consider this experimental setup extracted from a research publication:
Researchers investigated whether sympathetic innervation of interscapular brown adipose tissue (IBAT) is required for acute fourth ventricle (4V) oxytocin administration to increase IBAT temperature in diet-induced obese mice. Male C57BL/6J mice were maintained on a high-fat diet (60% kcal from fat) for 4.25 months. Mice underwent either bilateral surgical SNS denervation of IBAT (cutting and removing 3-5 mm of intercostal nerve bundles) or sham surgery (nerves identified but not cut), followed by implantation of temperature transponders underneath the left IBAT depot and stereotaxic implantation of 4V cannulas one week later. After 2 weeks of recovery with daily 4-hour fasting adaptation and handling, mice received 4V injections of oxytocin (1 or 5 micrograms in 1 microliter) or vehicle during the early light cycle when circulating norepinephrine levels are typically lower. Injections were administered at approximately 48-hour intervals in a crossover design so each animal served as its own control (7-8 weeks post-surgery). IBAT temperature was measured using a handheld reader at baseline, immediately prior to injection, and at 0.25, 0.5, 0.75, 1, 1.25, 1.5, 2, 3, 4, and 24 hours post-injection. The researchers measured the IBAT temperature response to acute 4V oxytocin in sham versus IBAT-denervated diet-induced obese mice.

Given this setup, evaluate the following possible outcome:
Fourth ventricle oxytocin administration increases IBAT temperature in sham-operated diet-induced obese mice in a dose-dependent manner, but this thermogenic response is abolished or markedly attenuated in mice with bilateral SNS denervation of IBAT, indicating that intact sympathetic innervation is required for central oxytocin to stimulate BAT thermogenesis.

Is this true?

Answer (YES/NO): NO